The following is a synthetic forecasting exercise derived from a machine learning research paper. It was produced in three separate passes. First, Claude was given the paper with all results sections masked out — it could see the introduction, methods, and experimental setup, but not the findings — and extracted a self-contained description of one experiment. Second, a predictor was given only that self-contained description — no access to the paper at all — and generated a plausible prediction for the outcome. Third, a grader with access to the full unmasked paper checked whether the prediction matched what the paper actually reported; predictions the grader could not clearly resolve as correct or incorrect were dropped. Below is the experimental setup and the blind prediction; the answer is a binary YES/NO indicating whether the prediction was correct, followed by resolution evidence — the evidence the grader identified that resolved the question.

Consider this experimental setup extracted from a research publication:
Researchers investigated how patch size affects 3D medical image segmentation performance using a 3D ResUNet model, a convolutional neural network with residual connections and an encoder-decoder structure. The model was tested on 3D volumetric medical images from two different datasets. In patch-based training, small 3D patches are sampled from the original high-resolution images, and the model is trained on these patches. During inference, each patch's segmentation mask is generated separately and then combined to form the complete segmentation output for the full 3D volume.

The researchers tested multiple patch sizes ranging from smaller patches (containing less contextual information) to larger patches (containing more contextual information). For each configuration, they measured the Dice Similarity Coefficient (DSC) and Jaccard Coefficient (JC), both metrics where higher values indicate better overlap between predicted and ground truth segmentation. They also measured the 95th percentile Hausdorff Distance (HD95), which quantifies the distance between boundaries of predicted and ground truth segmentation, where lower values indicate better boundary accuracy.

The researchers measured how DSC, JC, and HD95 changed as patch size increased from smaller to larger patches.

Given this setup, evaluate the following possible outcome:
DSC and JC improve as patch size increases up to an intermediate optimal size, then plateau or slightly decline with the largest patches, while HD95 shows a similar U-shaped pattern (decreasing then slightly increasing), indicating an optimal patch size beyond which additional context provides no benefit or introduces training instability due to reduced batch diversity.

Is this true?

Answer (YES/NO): NO